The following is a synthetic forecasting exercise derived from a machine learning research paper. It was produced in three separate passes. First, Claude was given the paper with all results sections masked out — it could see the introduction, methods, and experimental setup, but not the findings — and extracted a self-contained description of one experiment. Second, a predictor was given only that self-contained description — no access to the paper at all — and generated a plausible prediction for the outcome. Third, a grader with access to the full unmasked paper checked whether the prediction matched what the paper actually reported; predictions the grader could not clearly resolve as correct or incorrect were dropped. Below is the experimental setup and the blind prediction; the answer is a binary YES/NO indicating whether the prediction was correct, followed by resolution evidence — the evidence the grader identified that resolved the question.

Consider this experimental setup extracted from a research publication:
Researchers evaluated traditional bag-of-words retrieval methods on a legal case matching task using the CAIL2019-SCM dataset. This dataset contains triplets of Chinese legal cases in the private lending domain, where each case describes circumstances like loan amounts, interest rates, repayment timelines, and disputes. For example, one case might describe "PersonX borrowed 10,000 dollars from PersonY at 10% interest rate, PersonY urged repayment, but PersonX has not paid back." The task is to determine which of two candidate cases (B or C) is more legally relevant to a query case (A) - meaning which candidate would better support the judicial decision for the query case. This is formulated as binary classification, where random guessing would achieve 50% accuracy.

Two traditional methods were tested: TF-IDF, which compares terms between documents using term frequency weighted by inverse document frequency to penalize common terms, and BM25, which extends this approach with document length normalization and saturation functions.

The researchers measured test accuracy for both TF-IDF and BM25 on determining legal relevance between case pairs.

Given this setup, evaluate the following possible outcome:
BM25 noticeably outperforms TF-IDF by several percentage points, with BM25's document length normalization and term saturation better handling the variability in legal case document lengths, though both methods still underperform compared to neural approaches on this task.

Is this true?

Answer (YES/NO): NO